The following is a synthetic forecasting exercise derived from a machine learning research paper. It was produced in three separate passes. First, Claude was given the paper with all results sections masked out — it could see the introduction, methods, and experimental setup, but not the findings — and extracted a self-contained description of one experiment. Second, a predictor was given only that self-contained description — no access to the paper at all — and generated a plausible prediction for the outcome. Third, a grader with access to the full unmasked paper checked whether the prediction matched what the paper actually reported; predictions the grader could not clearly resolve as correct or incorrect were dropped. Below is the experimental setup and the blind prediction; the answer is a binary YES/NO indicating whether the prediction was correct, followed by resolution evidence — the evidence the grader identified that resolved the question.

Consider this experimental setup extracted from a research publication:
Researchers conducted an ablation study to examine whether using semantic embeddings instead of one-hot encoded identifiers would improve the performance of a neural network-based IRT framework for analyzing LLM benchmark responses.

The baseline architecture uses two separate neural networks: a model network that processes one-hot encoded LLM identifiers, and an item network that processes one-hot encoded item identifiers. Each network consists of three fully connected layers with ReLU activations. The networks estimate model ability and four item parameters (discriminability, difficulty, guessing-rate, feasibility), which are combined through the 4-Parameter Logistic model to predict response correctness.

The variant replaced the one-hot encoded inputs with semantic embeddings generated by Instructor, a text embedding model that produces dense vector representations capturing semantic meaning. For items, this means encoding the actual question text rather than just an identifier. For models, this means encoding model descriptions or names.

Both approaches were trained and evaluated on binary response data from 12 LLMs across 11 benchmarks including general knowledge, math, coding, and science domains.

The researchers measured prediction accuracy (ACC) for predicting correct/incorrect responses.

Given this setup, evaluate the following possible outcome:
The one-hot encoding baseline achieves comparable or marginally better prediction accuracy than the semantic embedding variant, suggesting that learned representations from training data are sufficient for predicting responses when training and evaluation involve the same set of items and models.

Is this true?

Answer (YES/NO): YES